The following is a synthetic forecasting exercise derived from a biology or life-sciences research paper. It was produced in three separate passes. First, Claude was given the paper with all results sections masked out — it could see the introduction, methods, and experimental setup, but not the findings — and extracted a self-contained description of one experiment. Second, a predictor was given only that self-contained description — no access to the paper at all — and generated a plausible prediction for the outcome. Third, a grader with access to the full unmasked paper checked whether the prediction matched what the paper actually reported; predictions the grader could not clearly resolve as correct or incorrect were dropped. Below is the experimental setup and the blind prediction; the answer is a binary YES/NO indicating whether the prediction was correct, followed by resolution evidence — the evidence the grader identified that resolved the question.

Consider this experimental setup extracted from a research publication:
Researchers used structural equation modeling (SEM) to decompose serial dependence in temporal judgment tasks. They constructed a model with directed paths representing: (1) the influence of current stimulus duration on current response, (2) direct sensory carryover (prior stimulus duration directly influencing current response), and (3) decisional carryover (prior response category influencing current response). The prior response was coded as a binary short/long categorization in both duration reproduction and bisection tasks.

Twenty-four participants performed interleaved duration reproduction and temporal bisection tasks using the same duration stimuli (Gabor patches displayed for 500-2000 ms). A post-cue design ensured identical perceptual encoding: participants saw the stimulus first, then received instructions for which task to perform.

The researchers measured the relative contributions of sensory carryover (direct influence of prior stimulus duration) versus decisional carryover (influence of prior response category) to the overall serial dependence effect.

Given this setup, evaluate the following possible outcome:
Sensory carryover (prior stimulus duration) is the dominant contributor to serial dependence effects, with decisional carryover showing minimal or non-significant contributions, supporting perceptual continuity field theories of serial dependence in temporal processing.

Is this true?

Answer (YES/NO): NO